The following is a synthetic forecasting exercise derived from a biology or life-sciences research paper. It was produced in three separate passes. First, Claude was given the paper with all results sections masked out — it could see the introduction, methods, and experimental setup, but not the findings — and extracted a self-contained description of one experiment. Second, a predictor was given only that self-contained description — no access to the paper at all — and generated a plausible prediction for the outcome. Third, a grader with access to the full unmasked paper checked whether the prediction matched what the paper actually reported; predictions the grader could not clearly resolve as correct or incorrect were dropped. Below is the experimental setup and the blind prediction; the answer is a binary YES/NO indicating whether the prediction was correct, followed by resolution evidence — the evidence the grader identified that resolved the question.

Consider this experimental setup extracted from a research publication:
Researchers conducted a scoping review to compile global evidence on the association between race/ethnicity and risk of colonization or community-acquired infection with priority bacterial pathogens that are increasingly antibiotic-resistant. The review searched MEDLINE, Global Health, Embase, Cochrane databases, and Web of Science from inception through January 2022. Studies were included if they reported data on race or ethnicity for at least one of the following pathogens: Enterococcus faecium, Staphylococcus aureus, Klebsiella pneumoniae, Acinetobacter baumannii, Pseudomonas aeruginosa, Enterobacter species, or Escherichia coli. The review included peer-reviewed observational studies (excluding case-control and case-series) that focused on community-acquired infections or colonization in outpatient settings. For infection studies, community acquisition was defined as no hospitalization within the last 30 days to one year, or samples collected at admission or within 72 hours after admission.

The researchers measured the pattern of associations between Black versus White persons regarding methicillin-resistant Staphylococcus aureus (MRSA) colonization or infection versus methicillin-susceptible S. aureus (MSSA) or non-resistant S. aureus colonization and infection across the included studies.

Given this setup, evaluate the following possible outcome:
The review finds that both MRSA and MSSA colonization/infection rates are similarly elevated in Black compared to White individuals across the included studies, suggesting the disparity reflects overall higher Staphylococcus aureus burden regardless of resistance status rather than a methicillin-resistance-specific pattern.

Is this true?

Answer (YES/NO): NO